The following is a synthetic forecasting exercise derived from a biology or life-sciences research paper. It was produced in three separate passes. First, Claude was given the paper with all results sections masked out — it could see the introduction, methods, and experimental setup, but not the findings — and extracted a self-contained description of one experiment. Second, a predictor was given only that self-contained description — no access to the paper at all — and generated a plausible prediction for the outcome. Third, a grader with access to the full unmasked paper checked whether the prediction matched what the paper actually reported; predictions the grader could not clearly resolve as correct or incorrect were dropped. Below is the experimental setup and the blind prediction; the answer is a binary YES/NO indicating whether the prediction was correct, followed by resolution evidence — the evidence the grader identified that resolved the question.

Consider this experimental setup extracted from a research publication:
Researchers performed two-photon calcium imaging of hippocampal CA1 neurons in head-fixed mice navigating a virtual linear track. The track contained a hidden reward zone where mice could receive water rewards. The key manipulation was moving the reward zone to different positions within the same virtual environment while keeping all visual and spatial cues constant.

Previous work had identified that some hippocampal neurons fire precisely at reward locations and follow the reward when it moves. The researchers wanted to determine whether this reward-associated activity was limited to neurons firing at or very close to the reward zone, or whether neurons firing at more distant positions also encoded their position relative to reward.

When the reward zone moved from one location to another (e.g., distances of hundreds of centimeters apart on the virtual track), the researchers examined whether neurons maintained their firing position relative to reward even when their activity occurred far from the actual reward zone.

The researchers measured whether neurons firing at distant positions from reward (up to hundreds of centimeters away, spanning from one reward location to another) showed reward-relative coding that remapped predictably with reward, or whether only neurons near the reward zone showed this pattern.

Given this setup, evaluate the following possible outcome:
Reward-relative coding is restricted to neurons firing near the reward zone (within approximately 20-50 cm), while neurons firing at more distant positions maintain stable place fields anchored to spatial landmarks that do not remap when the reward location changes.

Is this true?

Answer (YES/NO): NO